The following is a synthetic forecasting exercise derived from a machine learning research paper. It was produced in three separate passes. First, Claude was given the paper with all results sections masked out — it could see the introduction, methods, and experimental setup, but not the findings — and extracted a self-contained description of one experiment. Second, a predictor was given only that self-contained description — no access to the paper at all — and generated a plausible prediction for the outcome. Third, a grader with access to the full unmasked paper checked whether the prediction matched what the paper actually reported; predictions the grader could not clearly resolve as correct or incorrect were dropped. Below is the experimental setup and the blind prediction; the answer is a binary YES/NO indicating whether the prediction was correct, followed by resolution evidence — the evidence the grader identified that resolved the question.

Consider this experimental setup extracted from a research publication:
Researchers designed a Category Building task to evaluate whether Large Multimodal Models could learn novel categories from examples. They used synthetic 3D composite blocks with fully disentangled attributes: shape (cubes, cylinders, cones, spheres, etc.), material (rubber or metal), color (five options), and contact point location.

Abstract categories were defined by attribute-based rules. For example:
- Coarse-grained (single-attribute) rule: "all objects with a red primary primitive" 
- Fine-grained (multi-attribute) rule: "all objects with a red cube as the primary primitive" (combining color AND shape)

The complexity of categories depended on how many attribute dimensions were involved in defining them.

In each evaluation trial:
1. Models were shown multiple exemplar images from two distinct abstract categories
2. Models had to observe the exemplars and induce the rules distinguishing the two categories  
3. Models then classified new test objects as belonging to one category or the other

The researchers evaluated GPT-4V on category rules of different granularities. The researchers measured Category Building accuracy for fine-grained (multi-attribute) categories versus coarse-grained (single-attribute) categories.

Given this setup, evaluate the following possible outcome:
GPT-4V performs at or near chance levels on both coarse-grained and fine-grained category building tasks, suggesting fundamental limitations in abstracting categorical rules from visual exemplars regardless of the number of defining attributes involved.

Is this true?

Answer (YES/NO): NO